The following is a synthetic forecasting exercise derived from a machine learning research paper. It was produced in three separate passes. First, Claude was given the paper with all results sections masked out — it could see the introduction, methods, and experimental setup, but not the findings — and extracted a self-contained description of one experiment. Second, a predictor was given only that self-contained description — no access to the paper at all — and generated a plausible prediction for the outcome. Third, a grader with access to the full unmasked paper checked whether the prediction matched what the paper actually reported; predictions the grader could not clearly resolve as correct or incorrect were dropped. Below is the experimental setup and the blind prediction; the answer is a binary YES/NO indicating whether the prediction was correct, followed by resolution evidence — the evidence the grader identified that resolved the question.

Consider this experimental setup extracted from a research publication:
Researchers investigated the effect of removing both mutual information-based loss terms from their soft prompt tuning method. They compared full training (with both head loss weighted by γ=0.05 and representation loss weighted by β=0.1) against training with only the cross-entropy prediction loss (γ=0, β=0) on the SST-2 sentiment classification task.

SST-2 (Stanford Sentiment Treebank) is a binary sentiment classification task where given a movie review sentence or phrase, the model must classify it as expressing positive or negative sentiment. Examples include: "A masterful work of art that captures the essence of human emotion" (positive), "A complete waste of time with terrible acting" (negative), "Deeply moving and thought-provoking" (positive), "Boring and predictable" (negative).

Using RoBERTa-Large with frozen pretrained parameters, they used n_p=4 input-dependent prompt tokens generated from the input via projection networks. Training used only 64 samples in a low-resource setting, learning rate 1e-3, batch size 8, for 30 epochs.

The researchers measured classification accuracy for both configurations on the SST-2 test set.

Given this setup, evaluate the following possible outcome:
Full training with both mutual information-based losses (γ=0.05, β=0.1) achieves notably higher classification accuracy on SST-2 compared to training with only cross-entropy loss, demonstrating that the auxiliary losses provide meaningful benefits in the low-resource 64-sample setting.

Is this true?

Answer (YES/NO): YES